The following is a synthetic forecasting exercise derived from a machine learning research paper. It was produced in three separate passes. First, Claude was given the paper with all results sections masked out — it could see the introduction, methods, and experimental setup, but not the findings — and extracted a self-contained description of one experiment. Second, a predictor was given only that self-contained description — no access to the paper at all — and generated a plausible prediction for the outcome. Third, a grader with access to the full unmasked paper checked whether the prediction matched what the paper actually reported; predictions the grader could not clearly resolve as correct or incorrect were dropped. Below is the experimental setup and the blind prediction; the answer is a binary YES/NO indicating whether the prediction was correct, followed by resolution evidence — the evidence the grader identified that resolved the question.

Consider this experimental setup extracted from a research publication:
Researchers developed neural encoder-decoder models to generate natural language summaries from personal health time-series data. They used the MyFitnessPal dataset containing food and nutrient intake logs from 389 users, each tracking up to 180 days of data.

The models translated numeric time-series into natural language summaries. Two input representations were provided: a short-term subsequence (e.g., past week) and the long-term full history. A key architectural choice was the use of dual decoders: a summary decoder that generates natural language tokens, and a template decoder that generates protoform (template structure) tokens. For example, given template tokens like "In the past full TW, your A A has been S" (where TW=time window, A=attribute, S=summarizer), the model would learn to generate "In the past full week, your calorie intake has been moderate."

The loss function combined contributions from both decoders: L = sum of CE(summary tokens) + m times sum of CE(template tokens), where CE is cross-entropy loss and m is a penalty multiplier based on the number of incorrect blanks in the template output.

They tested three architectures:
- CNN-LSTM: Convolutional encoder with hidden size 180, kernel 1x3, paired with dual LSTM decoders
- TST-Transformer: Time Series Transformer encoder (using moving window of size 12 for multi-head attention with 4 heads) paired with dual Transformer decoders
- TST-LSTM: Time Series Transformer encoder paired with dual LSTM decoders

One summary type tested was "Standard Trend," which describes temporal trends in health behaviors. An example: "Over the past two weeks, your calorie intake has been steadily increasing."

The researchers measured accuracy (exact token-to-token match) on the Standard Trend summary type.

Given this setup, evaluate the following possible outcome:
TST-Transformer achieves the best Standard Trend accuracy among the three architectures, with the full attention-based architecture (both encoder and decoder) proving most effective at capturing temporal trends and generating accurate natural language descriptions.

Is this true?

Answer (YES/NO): NO